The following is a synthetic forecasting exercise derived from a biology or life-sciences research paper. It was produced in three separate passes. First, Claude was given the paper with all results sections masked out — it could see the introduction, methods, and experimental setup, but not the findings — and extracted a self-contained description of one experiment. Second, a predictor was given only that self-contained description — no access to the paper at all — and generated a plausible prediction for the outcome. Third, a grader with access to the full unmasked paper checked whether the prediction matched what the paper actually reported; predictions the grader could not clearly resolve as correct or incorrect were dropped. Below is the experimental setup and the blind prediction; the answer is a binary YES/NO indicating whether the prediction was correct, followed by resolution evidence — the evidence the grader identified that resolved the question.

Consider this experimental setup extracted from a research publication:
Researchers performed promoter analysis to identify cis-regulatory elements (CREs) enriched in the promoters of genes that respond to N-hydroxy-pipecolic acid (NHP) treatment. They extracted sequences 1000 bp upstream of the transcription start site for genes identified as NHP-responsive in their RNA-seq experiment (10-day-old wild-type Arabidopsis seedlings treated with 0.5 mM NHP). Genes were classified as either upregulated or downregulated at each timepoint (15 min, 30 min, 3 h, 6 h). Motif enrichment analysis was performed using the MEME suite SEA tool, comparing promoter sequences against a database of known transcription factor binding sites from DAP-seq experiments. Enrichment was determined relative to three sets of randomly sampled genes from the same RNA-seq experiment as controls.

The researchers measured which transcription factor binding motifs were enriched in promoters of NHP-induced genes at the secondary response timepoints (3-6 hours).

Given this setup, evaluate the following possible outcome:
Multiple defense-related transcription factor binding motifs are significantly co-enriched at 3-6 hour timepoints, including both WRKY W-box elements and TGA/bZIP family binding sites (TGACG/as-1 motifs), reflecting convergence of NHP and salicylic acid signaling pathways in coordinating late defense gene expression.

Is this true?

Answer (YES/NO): YES